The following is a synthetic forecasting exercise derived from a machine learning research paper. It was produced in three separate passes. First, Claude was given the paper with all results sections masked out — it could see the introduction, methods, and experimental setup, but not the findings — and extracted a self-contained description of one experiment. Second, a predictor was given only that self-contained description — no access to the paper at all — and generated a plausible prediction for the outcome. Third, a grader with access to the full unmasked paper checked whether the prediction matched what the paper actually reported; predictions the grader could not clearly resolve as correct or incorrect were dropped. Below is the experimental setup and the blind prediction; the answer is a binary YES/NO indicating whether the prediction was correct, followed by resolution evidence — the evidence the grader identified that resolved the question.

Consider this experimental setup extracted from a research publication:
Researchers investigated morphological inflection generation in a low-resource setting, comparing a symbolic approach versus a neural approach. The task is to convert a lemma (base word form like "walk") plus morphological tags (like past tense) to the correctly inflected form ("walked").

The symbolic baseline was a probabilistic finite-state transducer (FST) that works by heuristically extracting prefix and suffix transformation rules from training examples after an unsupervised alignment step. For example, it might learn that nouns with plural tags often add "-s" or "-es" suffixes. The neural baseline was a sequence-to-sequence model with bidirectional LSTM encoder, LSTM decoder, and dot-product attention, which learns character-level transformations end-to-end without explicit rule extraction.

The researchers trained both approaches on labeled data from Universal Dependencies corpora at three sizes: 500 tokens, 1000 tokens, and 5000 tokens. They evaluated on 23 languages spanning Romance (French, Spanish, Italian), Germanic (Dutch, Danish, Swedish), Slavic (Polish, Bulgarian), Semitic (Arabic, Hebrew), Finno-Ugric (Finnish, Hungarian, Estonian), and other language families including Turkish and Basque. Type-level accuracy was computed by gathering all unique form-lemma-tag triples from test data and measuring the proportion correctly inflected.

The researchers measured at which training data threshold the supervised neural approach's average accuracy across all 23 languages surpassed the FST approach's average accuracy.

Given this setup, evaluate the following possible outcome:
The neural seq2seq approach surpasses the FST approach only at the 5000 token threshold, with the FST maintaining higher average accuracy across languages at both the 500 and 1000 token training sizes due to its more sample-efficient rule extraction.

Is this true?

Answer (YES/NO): NO